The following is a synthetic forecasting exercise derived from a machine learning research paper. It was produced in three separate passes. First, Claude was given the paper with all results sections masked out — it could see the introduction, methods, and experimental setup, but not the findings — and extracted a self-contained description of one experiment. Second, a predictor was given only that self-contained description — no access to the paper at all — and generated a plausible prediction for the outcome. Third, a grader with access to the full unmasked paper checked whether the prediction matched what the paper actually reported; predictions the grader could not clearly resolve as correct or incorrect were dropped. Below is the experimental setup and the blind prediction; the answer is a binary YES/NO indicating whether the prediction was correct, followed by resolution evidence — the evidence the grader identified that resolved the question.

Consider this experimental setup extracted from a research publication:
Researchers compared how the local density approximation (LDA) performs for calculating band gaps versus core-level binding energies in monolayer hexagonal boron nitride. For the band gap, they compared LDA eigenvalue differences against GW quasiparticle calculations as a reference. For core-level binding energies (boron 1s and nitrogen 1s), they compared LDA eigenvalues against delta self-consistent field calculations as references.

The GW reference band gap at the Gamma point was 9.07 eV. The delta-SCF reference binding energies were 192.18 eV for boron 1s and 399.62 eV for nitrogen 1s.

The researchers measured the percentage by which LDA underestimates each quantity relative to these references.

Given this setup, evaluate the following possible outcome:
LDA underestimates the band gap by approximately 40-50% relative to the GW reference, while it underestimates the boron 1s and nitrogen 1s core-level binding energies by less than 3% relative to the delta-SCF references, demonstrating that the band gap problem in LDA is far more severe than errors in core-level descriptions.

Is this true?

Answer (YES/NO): NO